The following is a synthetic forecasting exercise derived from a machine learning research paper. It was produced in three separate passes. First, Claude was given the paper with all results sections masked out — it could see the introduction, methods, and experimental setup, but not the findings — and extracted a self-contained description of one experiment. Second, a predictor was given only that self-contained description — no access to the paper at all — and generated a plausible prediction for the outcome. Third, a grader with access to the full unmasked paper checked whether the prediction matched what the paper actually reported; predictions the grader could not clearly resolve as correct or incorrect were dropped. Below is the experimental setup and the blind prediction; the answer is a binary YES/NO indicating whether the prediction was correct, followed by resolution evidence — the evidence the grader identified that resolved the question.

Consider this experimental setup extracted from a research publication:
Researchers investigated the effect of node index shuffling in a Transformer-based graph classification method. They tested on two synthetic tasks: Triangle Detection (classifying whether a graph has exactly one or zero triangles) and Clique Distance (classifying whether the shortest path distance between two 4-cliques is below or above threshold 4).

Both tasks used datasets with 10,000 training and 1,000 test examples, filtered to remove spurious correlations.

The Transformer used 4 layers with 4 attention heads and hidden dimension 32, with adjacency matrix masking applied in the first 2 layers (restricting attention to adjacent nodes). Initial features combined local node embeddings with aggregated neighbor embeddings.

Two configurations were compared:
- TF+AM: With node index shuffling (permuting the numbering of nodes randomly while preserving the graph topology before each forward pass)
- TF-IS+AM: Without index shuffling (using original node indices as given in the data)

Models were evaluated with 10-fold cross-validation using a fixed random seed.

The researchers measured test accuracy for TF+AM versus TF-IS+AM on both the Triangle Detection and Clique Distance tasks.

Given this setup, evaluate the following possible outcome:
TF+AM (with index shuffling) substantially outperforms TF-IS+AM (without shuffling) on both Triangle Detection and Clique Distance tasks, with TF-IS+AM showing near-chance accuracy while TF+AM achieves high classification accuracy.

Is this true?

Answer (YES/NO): NO